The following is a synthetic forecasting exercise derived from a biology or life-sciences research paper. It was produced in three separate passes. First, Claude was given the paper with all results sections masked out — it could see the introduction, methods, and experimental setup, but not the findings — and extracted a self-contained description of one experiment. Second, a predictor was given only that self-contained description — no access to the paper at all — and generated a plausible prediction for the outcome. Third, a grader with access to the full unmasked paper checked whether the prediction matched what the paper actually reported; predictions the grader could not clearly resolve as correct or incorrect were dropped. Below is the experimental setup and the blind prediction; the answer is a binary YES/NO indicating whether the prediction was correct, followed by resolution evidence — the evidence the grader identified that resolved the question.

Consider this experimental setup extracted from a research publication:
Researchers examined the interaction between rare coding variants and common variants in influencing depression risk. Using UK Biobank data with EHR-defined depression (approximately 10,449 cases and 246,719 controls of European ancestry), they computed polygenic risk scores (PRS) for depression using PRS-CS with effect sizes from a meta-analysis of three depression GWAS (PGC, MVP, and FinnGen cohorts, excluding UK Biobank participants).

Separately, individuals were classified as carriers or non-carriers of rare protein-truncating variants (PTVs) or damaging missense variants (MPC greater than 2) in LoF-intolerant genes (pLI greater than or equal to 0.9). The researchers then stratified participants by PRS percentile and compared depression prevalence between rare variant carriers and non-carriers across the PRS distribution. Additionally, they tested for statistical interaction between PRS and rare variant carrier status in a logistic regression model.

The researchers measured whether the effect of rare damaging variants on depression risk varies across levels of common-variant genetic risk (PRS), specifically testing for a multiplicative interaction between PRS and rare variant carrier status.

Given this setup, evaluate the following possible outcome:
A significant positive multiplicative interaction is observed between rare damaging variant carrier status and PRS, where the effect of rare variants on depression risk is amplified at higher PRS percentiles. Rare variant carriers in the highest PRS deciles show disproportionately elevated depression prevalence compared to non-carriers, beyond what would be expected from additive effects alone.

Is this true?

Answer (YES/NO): NO